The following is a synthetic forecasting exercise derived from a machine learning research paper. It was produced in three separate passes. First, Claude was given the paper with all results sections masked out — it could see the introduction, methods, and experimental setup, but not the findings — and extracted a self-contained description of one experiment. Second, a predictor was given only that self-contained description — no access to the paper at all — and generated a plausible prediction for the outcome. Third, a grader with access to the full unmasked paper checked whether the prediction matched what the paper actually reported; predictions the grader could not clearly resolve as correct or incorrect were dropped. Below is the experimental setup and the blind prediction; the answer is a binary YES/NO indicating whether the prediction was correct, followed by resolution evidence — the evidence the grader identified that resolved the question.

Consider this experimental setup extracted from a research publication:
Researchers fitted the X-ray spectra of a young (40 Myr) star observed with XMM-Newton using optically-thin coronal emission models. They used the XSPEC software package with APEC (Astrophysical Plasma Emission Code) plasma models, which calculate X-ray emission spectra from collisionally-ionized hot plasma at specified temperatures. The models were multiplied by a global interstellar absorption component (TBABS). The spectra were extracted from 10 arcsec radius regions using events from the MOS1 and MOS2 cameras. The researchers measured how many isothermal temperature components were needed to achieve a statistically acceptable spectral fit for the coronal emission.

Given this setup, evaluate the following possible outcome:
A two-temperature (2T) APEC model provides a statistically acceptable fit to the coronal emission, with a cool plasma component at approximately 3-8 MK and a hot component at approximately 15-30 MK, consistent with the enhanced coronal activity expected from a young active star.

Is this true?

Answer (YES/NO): NO